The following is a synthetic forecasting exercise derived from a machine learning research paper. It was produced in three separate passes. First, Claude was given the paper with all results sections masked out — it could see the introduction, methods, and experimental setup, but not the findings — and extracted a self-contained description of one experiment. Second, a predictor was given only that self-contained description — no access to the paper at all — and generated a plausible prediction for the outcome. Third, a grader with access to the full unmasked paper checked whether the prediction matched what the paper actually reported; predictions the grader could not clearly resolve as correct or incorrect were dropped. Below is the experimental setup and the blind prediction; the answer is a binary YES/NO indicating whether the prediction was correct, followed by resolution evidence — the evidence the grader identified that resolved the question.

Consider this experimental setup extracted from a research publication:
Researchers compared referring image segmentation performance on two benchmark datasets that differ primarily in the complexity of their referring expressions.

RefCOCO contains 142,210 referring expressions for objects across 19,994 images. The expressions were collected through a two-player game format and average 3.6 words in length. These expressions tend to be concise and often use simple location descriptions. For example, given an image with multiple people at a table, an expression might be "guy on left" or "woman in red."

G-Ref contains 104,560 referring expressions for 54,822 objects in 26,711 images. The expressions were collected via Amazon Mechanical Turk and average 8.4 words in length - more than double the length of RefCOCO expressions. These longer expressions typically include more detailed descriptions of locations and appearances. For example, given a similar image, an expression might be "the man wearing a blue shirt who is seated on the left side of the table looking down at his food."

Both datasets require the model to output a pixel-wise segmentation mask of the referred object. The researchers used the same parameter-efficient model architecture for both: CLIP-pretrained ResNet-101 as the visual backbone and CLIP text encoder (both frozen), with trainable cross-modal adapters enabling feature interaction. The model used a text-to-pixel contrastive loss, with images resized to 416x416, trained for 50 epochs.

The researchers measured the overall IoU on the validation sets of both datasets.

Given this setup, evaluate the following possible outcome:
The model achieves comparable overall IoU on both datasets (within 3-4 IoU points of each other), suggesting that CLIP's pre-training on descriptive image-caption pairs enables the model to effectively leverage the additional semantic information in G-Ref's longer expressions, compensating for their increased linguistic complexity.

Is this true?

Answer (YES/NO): NO